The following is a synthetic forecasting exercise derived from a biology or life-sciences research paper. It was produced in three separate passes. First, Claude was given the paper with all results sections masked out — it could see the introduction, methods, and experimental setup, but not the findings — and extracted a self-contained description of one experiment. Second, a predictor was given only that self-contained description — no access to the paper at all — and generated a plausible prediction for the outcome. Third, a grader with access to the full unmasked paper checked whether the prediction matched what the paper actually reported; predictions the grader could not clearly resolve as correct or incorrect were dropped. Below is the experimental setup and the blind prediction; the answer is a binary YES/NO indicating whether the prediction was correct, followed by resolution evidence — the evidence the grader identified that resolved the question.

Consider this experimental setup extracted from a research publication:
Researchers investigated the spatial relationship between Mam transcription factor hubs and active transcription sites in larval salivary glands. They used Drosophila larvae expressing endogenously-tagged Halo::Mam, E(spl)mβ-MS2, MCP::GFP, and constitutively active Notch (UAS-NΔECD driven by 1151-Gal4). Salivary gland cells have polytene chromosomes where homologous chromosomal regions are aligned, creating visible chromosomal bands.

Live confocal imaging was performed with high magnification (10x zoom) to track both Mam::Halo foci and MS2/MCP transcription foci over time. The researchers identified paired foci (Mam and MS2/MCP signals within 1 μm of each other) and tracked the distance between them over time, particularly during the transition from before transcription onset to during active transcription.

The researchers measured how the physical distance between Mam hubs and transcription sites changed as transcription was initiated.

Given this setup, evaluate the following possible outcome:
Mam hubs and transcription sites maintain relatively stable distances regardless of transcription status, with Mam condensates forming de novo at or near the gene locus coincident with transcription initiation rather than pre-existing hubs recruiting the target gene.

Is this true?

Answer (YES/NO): NO